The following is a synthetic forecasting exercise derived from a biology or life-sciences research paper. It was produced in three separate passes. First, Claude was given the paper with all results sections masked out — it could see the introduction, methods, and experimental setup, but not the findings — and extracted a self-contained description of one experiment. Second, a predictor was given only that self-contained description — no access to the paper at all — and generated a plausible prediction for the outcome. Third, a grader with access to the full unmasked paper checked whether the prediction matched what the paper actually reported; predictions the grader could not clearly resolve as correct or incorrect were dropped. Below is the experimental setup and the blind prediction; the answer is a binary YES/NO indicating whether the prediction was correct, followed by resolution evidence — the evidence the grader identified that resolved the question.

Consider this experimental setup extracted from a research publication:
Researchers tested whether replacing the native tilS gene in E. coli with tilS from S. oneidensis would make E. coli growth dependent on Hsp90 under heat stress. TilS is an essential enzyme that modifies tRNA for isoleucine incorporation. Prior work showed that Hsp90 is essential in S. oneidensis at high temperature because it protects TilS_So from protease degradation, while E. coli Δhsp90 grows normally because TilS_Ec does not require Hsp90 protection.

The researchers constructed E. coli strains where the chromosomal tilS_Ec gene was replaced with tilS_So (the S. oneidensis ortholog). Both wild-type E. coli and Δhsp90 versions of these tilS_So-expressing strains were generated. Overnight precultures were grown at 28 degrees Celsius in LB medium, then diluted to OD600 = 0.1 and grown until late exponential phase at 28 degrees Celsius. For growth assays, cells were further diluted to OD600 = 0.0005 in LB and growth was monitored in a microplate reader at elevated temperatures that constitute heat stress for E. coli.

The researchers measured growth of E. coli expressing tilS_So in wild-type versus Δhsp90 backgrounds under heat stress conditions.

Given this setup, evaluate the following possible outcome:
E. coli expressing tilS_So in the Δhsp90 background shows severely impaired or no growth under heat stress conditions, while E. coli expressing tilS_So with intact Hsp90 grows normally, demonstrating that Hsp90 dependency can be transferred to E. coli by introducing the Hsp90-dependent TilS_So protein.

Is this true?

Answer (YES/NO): YES